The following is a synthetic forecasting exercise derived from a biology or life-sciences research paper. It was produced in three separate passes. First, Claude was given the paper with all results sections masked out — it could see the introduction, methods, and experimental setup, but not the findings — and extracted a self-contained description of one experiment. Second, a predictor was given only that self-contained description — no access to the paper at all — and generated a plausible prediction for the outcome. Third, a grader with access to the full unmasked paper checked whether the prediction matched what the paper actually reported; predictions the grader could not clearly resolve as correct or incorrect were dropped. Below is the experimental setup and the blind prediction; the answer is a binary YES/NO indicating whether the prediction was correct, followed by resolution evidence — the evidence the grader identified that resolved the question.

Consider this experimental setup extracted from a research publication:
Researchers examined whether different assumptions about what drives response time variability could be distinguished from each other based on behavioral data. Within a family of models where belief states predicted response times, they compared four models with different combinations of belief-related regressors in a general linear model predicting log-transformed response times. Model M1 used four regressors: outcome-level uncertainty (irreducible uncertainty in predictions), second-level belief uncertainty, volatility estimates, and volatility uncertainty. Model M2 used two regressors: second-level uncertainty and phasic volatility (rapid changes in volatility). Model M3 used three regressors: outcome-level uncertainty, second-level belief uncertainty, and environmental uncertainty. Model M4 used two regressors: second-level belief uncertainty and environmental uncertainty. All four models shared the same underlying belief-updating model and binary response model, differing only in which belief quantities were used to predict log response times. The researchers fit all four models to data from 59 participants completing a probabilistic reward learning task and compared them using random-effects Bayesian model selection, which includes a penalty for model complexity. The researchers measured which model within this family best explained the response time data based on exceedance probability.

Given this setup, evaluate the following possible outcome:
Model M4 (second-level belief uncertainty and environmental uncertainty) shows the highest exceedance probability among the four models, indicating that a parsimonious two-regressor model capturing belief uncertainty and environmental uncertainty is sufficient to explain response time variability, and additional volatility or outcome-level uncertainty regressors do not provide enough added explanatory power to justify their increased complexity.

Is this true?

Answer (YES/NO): NO